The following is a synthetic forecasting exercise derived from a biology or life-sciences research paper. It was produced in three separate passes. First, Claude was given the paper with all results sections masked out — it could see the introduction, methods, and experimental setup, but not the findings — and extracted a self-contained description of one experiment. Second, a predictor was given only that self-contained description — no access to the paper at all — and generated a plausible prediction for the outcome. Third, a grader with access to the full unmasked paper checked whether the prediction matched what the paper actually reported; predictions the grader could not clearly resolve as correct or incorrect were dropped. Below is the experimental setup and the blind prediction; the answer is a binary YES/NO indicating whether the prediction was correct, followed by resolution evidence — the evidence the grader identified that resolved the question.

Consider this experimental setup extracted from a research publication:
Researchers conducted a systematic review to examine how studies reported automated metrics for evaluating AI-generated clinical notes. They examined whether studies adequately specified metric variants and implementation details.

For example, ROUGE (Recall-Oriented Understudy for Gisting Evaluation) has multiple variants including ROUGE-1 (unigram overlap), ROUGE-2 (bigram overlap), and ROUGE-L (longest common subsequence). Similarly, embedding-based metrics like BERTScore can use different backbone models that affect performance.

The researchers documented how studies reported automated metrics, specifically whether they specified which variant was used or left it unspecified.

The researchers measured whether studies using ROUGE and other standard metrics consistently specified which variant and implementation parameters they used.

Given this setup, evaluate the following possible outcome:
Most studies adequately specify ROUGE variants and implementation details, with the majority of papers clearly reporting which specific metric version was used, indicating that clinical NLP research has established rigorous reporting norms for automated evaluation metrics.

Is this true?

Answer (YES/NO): NO